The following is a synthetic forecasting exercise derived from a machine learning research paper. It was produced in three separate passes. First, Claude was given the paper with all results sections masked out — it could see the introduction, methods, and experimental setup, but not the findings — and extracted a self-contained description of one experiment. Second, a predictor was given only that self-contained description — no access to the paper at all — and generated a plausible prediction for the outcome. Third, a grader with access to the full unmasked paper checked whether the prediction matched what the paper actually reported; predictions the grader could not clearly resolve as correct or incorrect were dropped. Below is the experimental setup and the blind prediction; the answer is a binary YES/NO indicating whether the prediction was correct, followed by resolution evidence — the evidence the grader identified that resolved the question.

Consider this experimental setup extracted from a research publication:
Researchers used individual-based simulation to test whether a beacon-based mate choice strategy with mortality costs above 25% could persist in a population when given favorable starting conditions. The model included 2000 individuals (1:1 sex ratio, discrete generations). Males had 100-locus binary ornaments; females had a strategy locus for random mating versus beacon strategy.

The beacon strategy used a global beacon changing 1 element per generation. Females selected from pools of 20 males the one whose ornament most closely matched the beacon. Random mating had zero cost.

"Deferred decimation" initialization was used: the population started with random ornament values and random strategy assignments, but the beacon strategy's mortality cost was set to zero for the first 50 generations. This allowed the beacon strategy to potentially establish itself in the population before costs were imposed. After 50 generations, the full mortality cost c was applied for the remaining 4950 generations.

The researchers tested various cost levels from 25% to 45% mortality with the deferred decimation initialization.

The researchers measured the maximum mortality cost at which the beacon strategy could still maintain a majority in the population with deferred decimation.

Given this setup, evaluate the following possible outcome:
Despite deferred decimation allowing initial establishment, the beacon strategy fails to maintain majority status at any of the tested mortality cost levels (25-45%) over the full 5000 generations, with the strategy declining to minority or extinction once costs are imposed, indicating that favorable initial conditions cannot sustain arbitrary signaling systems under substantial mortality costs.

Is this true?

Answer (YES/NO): NO